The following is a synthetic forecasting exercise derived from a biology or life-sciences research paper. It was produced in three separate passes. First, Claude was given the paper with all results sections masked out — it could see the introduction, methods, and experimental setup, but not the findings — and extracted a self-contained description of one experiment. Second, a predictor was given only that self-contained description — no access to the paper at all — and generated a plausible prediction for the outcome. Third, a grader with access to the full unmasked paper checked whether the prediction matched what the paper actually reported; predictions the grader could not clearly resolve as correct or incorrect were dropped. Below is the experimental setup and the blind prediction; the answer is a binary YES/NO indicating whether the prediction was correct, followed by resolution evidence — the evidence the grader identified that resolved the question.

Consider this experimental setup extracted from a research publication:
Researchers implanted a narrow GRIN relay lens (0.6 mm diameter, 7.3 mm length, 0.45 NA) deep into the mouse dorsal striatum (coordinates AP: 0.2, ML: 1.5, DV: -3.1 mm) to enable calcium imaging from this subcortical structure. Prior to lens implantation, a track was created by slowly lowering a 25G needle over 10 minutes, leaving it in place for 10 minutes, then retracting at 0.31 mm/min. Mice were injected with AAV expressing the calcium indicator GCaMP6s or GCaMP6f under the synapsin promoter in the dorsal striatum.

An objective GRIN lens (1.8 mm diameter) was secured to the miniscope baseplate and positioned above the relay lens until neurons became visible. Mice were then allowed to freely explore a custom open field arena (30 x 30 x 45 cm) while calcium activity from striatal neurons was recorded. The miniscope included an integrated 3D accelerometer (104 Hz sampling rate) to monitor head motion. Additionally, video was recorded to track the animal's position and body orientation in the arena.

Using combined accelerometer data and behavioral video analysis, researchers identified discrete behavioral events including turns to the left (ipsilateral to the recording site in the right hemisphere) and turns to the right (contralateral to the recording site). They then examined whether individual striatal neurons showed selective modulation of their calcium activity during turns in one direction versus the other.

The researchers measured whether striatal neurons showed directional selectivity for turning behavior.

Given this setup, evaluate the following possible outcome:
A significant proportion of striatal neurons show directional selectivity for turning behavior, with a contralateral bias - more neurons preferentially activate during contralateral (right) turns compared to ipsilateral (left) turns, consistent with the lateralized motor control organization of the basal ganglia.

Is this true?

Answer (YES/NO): NO